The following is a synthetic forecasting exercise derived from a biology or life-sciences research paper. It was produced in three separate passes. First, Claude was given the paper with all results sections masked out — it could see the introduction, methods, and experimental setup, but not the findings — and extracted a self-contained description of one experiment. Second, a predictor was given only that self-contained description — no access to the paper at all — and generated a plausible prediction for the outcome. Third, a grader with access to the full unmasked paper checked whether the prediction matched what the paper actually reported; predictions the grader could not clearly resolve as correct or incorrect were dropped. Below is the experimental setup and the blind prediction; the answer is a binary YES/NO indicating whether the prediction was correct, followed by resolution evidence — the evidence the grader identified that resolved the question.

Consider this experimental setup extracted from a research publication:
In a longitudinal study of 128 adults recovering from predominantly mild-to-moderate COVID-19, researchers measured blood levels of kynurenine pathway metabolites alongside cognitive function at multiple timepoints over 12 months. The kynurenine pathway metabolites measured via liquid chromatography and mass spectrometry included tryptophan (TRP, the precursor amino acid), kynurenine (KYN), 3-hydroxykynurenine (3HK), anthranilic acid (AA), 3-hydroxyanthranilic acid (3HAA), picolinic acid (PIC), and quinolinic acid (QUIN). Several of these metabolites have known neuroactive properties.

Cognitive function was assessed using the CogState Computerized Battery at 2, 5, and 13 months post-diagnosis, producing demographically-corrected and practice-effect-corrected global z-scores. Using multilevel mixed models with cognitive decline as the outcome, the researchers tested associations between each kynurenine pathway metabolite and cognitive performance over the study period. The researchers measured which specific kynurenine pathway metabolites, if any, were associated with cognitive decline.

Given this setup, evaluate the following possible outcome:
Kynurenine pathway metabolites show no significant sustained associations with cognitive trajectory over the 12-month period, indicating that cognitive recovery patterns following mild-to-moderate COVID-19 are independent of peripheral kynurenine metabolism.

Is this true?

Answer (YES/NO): NO